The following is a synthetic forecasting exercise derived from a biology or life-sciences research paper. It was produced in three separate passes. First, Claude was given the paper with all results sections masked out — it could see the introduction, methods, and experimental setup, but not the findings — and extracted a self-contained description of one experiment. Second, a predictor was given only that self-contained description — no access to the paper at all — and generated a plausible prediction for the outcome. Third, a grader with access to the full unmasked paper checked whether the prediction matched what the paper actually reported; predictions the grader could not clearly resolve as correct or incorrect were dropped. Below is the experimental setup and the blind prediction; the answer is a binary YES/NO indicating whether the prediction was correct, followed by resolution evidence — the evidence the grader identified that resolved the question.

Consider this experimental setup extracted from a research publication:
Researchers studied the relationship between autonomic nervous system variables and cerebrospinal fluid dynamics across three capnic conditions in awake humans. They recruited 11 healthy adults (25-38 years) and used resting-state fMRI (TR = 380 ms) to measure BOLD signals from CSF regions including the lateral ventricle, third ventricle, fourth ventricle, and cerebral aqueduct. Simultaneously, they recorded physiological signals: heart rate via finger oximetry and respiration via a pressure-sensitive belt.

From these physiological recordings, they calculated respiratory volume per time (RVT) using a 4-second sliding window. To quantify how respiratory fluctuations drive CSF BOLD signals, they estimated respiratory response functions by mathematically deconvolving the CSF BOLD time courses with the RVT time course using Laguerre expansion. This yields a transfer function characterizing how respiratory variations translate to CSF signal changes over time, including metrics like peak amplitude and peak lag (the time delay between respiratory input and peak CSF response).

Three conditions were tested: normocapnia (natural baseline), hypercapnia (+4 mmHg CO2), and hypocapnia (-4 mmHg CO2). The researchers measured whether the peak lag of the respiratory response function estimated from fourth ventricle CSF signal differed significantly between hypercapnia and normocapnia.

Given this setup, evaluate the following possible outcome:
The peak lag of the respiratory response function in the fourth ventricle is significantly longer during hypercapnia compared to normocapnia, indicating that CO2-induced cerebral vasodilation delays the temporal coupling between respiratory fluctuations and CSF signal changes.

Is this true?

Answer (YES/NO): NO